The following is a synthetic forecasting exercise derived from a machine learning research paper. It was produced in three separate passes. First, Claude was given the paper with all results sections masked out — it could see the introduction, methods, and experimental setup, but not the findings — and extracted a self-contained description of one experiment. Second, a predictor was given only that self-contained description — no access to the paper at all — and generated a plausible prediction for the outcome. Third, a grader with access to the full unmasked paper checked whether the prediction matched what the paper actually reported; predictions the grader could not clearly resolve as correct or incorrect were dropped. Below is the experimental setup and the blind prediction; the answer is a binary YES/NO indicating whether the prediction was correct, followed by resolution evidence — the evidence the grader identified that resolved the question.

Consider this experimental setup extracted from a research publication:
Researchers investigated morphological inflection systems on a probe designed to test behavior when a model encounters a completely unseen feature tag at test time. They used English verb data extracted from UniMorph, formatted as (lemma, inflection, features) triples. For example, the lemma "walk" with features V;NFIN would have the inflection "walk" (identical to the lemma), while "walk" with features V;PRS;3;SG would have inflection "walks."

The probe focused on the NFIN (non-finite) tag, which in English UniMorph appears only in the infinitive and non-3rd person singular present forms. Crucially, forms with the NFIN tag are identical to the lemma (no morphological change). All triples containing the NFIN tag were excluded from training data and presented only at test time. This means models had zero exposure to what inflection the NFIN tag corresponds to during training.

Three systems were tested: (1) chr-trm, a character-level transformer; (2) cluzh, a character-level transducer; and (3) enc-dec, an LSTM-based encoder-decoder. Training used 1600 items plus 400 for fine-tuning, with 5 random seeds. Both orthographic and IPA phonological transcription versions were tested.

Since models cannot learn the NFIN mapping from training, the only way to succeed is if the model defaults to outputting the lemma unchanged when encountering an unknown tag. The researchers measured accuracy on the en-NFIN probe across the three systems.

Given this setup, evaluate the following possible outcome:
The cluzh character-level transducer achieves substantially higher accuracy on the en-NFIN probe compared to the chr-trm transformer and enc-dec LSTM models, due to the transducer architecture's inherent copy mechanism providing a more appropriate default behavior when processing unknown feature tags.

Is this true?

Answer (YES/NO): NO